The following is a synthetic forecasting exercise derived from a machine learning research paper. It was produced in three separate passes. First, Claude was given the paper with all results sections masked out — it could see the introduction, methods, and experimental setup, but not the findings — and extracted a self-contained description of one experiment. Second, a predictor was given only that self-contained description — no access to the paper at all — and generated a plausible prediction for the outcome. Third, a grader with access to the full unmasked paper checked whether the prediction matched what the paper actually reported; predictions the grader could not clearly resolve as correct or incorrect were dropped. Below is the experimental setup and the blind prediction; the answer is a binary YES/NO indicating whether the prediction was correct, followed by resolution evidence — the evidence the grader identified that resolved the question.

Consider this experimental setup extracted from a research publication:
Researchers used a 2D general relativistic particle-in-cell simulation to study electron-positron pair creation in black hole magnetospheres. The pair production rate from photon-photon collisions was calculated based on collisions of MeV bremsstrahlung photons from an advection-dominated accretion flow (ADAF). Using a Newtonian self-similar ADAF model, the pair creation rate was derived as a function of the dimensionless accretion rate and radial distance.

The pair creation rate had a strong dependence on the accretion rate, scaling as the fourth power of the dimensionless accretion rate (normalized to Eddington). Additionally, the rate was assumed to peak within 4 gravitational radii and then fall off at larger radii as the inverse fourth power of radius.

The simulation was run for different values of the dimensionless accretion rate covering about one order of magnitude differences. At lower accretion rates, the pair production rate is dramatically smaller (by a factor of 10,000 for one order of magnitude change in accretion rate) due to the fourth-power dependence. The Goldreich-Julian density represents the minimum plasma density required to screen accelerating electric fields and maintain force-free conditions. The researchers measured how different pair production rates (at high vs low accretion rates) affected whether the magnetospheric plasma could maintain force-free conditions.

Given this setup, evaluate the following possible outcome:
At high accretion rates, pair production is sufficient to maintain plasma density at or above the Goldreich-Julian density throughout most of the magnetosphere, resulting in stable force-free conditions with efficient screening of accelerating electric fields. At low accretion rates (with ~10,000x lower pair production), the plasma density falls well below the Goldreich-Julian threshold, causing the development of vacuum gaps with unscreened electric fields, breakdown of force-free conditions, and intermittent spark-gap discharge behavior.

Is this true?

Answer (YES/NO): NO